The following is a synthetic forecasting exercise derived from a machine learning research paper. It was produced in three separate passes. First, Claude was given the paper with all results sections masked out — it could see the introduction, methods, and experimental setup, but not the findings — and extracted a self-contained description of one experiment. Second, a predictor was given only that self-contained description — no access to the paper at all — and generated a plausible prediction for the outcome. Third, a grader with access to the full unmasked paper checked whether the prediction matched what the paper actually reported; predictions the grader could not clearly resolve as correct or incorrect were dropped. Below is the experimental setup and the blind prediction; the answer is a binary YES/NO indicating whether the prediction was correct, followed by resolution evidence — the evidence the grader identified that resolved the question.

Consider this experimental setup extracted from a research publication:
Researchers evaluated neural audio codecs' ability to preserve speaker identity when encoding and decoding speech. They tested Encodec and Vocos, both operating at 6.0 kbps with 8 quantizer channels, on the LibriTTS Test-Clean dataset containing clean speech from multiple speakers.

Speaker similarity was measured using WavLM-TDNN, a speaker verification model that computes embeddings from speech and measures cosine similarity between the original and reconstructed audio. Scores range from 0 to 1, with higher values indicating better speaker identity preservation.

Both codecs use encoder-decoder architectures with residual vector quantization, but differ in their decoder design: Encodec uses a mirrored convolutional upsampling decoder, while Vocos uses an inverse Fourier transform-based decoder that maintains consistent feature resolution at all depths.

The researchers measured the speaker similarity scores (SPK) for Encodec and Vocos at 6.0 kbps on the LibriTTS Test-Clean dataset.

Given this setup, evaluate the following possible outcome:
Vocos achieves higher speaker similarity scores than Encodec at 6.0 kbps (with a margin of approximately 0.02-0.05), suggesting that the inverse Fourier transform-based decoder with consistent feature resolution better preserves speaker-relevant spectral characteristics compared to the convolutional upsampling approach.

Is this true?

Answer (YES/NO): NO